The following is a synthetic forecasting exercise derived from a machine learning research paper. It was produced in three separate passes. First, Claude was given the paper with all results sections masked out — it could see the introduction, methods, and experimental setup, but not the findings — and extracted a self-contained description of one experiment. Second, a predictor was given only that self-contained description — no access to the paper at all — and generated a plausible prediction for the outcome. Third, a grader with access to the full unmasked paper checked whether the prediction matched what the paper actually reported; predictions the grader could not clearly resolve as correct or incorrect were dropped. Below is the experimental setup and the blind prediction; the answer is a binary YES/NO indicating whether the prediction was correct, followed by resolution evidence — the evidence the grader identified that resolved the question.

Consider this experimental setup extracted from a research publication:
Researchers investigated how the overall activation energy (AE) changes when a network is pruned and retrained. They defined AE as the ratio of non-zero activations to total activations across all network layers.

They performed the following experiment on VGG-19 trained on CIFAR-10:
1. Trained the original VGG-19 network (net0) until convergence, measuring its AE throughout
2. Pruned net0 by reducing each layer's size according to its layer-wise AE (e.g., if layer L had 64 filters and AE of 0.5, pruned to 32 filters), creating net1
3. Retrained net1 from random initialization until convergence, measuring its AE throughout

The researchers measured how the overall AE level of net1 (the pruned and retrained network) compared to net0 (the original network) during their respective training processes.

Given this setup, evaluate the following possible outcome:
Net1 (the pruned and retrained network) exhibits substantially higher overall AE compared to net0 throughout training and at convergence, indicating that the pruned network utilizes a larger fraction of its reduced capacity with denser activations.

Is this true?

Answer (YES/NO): YES